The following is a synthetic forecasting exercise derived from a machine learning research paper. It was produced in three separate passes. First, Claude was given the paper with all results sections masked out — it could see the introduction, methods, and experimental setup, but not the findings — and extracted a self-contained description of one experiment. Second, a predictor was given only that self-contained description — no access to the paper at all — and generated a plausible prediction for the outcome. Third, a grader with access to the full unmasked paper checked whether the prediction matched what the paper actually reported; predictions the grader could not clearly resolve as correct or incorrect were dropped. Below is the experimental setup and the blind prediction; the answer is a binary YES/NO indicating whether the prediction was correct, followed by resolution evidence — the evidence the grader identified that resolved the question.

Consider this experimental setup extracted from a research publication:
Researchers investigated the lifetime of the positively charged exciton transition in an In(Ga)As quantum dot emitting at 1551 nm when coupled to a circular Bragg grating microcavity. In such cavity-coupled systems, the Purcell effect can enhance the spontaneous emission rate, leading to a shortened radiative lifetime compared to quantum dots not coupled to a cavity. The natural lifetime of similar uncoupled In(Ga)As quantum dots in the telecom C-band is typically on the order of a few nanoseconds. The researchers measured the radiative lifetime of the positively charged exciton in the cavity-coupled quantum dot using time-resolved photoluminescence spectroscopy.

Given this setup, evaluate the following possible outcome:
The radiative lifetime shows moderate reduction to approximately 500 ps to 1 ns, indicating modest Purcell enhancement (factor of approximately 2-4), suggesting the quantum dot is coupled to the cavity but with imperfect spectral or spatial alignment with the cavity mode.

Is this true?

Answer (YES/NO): NO